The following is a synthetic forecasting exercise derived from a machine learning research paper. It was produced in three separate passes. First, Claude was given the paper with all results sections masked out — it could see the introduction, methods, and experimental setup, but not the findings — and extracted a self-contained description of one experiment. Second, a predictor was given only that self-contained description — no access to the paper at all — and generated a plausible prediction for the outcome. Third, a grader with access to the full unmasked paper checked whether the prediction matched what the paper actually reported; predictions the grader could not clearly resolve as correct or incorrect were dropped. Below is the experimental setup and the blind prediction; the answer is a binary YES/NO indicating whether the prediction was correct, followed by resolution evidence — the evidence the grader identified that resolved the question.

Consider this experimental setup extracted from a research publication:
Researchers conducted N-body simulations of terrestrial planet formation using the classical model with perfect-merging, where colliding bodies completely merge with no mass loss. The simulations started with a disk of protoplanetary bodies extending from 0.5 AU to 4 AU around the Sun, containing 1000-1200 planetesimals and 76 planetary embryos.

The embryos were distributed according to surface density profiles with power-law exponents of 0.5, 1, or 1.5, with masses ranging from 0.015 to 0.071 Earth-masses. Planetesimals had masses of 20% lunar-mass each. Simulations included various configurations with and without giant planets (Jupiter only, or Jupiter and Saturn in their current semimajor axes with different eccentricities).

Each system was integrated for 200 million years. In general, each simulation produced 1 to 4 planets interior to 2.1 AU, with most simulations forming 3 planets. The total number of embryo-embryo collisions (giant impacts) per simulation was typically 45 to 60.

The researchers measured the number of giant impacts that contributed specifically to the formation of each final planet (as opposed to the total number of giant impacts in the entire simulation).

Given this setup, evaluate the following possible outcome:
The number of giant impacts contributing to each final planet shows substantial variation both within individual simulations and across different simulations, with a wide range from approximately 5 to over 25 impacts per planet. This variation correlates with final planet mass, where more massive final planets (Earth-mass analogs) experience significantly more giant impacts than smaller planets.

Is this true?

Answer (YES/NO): NO